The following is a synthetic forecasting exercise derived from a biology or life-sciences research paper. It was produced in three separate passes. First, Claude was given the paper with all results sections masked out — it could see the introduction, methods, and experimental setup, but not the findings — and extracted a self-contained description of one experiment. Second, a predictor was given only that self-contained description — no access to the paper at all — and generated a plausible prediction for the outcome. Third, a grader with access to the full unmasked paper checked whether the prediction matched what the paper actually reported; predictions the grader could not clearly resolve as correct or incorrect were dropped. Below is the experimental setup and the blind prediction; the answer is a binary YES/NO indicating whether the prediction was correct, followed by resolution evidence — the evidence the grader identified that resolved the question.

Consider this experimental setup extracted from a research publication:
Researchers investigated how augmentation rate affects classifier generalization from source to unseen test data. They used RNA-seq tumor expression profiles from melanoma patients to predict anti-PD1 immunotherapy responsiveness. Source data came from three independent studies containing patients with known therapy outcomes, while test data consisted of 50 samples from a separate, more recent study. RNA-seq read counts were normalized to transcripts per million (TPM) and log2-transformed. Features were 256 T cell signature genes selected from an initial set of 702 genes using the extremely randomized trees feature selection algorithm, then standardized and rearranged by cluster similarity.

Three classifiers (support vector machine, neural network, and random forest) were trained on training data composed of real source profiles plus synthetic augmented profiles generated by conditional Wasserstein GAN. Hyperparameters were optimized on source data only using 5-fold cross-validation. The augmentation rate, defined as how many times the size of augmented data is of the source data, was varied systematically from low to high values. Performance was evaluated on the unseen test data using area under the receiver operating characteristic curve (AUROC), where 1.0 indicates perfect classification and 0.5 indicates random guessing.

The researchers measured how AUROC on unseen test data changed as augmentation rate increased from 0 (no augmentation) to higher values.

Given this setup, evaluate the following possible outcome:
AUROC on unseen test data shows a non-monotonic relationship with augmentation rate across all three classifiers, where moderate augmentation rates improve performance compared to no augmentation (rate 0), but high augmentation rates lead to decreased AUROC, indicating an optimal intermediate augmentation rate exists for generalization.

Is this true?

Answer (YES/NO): NO